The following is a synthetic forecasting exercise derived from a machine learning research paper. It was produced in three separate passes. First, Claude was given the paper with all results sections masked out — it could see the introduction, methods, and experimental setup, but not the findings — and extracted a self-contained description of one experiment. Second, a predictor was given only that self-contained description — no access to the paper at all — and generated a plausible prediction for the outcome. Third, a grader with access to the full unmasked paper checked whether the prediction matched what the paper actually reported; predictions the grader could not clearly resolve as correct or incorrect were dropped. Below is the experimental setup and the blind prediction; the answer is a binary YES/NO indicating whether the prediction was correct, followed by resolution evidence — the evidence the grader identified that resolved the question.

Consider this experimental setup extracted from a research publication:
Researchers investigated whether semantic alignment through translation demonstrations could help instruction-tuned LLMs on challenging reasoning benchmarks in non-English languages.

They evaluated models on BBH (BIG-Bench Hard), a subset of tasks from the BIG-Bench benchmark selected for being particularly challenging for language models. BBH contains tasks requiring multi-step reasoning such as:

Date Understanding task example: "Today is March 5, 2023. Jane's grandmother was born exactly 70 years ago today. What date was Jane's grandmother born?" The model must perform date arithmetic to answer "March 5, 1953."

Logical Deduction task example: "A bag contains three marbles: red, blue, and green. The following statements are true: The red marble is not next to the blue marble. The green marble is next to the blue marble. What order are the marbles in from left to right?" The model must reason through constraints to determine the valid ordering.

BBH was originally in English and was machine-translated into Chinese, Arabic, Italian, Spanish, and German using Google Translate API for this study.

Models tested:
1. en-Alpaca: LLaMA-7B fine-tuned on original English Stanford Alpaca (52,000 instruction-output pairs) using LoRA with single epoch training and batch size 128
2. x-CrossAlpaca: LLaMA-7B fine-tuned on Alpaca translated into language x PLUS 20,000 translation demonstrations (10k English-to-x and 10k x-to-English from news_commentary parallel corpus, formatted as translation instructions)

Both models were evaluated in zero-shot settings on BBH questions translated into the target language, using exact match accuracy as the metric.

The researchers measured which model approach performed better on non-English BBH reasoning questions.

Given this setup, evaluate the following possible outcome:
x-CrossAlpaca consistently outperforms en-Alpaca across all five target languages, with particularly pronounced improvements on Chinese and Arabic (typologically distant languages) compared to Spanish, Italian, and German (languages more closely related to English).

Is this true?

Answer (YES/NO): NO